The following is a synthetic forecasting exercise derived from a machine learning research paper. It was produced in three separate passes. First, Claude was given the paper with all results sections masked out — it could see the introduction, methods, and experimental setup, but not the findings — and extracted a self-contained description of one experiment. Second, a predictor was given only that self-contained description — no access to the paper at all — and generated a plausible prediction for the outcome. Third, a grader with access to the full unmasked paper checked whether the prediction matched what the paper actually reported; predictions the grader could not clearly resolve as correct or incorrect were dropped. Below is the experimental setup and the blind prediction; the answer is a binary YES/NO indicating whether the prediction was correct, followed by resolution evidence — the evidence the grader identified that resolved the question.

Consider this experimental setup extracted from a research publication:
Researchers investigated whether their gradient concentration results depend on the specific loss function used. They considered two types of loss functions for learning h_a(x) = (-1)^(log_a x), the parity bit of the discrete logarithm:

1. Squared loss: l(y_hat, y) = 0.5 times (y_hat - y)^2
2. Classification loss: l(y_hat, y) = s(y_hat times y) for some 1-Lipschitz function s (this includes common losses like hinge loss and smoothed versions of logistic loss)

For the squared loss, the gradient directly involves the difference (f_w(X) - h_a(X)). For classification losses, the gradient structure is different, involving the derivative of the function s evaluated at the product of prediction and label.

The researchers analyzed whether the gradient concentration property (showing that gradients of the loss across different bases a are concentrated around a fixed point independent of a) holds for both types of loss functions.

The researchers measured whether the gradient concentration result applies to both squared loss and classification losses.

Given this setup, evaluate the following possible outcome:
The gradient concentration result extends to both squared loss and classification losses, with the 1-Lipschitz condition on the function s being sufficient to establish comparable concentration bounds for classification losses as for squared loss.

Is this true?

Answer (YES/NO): YES